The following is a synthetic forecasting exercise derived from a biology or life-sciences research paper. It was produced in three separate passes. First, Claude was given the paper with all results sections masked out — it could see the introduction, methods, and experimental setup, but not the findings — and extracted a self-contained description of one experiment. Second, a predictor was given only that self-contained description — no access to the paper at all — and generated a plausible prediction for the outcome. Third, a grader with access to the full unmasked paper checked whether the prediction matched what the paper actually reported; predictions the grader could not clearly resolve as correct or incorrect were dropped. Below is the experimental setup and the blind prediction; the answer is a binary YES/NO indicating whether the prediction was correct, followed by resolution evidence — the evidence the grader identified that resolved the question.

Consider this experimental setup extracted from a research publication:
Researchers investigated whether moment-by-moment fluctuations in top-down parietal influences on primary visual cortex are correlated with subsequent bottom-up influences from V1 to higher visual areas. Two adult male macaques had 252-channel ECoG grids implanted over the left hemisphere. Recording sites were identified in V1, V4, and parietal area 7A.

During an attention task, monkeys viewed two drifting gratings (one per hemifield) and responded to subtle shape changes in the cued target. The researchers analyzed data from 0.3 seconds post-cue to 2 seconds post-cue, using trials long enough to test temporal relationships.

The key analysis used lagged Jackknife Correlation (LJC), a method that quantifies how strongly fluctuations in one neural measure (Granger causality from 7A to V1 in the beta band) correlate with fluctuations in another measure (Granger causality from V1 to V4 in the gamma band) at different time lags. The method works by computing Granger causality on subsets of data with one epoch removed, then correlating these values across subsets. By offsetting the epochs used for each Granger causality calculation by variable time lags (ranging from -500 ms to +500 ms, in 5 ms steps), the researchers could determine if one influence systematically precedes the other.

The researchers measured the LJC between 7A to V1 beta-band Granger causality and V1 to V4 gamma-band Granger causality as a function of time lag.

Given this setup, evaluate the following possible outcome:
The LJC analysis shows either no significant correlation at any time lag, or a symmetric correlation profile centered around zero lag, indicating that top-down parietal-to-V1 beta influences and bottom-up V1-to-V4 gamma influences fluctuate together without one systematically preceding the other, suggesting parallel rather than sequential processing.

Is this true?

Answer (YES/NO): NO